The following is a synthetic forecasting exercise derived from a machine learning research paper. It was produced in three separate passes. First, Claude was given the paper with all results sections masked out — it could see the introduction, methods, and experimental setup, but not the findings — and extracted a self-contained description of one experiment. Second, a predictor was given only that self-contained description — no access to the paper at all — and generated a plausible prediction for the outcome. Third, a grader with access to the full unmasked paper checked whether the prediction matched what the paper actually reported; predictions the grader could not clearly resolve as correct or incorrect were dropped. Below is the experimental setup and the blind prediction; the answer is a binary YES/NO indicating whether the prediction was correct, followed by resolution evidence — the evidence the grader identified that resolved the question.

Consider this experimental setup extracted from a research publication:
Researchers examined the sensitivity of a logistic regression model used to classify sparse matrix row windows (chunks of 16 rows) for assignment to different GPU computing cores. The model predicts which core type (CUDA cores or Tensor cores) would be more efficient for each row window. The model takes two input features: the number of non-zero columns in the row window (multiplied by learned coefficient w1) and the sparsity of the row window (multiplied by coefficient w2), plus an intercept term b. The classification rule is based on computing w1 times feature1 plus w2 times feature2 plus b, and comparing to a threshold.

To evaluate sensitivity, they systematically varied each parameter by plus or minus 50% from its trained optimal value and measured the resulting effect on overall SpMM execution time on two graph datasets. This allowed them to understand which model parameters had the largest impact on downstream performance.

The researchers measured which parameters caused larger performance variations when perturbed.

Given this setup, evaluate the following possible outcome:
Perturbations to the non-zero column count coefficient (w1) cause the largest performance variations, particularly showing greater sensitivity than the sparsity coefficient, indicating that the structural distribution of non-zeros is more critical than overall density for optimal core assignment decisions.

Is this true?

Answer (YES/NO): NO